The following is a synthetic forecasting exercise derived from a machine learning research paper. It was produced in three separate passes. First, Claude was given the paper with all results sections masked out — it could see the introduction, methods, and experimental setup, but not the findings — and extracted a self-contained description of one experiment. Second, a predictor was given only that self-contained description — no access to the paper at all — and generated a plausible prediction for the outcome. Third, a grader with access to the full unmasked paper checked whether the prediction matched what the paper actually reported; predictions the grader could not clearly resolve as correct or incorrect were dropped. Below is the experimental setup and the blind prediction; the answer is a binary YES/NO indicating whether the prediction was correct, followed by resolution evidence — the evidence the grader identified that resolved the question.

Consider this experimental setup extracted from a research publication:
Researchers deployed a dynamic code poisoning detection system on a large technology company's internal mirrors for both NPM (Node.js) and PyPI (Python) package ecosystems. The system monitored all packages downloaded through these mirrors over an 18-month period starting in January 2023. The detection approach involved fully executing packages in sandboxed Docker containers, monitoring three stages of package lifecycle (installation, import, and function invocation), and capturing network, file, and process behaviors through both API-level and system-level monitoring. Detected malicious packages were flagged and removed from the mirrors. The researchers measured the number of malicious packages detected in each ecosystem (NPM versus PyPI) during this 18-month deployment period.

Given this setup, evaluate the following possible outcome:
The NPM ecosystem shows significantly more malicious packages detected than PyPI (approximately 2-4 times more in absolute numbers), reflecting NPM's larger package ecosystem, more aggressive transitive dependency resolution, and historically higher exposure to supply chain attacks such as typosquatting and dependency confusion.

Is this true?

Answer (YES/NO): NO